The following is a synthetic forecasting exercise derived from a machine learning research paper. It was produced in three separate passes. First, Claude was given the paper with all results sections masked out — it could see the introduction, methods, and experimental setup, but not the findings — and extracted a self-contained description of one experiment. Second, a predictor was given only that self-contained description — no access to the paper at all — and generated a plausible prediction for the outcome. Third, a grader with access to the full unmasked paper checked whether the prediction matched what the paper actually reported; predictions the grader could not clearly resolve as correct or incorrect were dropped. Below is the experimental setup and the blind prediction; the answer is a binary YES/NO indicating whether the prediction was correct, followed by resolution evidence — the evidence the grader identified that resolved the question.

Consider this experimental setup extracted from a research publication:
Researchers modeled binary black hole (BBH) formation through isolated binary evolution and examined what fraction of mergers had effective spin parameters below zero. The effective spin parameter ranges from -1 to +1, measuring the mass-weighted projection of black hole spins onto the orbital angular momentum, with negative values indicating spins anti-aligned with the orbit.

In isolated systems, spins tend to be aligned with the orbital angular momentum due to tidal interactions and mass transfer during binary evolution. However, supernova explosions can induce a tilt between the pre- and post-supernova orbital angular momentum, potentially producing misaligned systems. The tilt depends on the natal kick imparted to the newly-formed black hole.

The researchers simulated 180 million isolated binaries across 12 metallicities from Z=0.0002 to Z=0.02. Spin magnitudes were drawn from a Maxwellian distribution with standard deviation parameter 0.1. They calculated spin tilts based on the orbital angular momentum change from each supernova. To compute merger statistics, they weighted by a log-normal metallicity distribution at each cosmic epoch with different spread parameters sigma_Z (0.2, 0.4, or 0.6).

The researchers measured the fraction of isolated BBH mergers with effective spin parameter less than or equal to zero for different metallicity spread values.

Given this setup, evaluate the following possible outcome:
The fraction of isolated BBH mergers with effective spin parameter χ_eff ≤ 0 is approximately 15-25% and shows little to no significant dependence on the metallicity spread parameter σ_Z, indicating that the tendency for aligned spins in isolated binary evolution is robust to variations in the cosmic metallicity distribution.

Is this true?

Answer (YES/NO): NO